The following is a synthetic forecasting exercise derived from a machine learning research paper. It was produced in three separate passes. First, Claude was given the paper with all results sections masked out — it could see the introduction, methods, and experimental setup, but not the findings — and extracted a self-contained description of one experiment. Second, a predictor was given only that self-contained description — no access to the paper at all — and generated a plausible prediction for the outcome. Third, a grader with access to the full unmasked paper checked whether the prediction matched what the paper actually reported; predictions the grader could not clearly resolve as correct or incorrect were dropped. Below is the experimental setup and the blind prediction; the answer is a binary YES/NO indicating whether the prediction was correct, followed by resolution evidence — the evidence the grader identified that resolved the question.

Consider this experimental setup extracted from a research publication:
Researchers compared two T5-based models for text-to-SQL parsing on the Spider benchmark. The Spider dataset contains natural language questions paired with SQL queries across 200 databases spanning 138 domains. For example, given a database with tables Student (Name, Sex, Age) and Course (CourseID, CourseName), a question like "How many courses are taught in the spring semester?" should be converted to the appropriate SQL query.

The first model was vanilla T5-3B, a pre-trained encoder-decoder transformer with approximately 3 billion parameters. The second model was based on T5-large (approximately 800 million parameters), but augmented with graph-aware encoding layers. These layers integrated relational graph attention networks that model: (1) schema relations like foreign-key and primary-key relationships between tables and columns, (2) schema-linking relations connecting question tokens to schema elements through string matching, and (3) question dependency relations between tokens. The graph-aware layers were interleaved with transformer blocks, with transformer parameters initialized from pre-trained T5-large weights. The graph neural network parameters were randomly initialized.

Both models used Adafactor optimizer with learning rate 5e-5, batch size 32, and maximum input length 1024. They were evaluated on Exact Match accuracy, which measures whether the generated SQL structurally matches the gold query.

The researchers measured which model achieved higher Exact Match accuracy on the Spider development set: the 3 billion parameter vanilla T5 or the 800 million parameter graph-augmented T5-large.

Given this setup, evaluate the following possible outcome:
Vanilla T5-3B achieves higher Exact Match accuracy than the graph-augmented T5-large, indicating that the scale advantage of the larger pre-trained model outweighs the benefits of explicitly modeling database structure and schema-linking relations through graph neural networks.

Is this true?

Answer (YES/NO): NO